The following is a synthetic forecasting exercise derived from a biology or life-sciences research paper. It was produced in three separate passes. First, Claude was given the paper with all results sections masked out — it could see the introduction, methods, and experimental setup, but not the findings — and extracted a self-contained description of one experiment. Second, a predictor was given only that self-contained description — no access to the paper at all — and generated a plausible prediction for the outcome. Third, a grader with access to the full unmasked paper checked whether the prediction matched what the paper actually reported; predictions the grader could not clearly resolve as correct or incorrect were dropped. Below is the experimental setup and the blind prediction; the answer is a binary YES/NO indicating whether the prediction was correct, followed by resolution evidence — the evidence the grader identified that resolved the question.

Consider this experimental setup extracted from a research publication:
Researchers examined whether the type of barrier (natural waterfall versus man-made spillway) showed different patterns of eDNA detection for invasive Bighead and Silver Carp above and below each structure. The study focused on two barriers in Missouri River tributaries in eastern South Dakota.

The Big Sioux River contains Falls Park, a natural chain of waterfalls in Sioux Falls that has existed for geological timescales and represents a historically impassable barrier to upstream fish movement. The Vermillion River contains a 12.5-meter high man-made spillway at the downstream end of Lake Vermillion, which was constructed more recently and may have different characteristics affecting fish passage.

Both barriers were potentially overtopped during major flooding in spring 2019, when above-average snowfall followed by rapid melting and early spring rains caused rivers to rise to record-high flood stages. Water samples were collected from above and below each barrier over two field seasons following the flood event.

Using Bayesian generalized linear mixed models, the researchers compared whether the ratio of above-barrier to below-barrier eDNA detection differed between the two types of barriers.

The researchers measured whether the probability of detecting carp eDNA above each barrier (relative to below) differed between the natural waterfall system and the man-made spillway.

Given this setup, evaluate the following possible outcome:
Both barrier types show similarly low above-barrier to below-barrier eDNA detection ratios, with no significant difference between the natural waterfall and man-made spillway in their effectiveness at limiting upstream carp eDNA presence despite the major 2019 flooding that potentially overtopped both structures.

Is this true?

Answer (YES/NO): YES